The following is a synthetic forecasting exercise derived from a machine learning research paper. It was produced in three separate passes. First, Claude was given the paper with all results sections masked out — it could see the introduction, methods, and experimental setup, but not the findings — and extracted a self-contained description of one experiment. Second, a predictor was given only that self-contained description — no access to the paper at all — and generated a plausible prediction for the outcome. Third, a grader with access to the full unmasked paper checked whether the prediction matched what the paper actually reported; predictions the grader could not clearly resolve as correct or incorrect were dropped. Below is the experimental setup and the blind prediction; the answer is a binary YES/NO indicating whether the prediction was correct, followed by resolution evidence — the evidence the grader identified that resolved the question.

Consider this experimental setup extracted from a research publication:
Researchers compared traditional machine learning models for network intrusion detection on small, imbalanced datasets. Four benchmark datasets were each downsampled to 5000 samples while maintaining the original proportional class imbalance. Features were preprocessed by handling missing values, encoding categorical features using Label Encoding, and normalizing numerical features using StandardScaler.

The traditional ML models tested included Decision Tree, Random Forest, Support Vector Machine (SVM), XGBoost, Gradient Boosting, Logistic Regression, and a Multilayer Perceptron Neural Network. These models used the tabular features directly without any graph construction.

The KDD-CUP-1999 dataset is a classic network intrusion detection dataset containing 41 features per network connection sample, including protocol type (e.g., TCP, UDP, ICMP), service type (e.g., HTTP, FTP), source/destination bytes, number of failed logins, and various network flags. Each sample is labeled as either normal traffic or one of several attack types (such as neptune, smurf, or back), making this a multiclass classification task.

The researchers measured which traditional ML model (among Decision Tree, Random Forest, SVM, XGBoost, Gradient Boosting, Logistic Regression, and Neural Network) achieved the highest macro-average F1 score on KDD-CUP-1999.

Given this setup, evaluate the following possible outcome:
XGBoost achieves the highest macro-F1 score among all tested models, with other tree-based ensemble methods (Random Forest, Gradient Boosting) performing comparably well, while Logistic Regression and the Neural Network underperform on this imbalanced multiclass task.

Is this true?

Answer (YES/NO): NO